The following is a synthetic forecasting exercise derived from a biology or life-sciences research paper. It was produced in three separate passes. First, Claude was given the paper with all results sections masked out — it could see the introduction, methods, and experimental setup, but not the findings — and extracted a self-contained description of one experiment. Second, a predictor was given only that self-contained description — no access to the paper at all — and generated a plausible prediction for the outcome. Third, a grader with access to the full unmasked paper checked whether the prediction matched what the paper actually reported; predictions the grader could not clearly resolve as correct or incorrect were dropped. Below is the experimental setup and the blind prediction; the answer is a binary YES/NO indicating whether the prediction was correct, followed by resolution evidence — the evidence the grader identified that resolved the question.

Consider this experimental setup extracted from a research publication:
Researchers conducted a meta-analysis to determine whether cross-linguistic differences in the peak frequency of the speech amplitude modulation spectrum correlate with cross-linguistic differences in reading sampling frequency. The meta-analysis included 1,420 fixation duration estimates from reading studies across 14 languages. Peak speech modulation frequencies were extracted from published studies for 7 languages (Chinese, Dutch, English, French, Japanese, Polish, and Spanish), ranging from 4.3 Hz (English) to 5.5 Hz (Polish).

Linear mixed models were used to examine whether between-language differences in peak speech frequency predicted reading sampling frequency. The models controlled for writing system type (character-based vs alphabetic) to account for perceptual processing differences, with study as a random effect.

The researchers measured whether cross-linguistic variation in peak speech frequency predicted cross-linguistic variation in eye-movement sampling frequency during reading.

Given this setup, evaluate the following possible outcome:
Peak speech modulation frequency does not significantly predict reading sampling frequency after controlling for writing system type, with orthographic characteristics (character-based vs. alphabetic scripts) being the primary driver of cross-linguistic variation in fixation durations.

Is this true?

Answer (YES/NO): YES